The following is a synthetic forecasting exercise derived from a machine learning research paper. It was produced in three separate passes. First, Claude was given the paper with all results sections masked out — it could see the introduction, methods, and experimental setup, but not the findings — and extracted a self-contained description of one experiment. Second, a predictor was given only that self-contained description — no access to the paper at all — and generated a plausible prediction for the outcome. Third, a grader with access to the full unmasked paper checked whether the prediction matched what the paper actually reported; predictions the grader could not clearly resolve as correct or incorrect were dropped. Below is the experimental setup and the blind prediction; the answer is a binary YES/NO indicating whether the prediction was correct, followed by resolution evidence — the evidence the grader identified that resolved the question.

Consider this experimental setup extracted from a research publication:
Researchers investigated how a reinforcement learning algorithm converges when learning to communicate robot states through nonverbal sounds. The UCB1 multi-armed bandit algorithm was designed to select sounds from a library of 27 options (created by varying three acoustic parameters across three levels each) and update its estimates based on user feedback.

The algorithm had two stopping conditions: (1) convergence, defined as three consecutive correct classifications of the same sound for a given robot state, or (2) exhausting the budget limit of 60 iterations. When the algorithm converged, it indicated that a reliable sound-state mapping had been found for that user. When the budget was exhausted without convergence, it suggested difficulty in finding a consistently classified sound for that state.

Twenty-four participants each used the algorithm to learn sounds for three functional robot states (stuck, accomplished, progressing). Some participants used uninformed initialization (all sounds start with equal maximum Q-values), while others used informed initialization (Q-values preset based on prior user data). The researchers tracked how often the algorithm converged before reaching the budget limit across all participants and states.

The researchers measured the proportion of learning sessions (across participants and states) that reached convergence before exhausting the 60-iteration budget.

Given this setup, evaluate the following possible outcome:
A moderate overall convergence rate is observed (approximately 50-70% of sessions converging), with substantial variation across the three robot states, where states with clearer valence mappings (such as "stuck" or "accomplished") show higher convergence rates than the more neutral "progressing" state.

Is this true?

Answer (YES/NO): NO